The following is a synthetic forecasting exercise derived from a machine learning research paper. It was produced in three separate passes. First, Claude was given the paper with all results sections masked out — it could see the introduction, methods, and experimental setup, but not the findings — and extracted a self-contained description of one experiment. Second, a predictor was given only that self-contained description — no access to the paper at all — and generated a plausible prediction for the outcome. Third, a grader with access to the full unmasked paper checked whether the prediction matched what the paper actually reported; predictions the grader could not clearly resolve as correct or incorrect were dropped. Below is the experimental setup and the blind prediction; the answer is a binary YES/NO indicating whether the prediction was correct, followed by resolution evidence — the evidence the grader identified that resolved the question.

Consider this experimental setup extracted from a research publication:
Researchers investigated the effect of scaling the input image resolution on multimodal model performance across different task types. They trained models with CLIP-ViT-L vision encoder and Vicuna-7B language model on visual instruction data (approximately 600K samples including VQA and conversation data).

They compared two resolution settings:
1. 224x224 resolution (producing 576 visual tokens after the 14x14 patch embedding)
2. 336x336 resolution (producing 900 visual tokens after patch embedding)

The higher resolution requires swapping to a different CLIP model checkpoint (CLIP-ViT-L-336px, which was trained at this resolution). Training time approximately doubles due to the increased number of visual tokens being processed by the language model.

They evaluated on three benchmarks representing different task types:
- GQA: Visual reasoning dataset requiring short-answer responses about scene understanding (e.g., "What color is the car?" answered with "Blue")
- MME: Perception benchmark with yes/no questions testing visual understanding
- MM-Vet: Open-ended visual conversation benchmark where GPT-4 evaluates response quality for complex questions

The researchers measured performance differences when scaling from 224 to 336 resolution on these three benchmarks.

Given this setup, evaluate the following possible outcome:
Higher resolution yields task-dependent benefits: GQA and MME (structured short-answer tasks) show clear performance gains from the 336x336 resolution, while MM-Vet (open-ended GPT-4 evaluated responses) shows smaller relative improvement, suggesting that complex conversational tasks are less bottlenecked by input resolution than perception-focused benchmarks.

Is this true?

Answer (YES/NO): NO